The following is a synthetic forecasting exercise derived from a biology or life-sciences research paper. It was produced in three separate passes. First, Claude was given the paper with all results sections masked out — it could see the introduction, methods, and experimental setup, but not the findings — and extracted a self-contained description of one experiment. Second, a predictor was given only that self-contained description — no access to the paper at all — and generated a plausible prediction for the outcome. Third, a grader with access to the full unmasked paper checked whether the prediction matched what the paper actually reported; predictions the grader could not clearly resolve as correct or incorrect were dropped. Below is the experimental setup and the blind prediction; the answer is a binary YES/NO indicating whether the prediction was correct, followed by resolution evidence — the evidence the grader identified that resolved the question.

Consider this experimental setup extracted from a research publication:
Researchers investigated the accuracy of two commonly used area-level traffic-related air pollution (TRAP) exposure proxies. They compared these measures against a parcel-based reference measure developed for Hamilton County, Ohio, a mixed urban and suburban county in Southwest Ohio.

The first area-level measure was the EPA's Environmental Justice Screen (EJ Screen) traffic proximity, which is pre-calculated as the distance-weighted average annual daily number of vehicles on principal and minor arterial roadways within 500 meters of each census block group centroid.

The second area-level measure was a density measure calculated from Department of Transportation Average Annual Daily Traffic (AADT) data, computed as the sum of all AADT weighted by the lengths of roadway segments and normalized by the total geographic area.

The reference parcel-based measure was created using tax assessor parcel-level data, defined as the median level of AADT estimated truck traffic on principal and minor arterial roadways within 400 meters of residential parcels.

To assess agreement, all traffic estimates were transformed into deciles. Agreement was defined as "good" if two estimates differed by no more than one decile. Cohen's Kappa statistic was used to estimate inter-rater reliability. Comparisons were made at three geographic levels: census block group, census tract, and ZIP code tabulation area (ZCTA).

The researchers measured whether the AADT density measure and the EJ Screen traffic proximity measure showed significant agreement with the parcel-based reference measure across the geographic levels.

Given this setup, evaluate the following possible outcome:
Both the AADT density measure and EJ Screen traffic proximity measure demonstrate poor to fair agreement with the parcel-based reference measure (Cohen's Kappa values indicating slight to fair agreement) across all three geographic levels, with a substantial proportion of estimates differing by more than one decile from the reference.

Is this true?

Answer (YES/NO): NO